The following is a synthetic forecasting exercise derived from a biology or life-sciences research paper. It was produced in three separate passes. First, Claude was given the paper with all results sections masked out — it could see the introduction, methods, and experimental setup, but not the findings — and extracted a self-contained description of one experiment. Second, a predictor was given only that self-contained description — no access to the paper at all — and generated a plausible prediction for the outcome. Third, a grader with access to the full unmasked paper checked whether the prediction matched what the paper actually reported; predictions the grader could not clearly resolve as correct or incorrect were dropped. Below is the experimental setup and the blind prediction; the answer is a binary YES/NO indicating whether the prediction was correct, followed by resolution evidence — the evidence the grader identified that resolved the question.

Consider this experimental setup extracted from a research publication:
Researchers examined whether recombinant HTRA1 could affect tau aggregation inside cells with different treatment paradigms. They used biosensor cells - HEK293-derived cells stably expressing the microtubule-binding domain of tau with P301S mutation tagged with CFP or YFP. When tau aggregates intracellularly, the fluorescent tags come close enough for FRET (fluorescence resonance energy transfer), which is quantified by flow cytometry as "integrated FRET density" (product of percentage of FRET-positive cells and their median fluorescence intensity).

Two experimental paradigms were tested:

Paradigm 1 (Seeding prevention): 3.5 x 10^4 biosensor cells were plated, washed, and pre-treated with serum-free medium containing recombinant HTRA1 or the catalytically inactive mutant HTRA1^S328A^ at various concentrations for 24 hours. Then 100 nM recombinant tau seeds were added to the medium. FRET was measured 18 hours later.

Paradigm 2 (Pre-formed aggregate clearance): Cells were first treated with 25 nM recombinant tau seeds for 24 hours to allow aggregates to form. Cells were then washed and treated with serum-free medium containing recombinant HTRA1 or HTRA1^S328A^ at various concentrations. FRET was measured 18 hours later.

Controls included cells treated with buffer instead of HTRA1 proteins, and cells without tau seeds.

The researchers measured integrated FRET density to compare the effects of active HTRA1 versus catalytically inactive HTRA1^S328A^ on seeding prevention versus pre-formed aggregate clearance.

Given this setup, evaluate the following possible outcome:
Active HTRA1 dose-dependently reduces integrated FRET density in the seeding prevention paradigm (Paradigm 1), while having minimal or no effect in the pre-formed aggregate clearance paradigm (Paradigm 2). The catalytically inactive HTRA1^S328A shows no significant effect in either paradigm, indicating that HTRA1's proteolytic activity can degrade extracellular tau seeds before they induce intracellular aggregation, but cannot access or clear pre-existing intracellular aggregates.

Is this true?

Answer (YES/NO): NO